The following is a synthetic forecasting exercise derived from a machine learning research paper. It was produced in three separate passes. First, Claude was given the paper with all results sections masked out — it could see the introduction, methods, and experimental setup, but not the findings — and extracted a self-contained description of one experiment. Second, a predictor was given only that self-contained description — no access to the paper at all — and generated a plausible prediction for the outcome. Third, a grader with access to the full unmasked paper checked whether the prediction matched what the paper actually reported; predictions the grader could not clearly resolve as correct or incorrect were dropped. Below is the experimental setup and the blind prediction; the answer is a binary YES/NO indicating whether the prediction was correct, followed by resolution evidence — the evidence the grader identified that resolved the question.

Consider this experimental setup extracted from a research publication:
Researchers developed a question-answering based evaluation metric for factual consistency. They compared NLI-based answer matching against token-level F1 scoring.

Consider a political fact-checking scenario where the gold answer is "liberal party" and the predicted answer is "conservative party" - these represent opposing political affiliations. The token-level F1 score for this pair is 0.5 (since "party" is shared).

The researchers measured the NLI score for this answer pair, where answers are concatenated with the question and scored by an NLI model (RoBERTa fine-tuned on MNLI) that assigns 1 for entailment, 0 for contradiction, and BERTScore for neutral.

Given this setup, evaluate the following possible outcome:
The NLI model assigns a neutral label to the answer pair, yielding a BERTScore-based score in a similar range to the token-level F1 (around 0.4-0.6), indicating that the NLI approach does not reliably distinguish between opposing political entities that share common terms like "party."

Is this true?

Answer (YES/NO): NO